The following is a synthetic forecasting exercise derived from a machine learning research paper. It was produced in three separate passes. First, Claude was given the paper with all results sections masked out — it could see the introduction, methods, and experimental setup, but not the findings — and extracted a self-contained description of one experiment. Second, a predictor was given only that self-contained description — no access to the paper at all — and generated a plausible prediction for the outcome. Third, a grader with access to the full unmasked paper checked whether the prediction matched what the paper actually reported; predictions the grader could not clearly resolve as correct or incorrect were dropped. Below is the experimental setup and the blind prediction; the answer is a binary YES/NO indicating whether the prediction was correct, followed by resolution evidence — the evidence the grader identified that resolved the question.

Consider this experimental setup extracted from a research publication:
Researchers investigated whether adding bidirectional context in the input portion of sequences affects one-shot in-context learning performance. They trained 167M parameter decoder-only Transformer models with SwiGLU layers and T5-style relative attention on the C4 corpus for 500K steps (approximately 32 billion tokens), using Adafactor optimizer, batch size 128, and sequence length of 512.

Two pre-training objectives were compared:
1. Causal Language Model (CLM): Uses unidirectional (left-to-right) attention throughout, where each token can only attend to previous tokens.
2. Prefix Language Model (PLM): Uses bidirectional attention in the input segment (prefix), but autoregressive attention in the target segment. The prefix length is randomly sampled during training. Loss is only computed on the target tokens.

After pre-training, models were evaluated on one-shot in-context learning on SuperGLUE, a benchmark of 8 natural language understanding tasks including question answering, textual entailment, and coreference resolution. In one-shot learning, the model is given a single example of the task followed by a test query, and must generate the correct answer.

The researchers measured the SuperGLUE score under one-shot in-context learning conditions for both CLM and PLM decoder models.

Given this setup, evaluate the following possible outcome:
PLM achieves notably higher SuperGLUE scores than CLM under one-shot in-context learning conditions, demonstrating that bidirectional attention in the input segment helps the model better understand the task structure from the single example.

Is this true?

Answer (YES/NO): YES